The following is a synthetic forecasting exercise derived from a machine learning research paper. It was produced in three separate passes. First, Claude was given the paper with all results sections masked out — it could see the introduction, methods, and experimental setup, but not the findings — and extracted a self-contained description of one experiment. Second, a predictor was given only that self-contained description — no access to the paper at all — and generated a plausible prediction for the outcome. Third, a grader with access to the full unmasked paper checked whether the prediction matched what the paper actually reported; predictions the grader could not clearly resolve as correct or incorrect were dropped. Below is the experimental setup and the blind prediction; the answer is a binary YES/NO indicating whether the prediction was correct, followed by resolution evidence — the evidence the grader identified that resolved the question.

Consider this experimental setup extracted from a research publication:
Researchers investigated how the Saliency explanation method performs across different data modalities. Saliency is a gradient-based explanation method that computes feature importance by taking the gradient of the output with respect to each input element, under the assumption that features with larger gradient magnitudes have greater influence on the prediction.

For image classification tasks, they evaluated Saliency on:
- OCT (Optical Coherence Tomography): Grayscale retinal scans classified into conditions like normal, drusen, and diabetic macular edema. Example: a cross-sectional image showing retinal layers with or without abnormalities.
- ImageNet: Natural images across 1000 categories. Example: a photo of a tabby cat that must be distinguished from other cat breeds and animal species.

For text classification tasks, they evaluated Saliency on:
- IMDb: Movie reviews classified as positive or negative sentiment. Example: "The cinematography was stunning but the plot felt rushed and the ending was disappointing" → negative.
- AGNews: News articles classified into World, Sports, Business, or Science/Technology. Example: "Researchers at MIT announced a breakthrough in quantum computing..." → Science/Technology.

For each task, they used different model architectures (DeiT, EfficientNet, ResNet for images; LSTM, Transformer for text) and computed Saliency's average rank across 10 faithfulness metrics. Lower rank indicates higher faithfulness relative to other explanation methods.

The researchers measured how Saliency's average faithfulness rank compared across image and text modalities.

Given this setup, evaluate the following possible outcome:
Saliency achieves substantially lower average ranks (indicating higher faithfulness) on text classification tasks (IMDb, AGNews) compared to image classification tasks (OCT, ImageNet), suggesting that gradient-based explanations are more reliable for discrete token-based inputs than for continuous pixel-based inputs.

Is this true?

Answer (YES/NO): YES